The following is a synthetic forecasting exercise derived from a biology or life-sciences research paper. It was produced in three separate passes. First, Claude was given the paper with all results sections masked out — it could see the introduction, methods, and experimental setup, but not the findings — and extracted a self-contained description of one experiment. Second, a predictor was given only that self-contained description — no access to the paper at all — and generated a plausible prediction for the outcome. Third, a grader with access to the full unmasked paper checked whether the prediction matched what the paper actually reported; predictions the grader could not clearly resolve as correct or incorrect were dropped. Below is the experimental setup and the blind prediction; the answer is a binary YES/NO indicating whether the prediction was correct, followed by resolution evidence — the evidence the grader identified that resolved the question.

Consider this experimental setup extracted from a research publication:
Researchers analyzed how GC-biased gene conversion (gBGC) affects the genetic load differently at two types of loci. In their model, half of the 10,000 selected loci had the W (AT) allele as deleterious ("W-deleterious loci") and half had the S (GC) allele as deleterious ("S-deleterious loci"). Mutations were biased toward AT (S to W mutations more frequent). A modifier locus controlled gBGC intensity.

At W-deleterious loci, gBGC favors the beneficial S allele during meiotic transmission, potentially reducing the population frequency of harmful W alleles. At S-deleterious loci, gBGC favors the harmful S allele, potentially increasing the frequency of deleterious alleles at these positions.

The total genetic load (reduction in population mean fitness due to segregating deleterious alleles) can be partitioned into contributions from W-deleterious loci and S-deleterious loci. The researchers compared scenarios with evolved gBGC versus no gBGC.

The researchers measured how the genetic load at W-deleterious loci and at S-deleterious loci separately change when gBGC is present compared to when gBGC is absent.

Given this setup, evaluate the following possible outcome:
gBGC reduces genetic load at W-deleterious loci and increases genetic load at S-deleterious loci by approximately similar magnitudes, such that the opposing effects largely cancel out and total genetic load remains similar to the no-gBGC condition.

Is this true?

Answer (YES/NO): NO